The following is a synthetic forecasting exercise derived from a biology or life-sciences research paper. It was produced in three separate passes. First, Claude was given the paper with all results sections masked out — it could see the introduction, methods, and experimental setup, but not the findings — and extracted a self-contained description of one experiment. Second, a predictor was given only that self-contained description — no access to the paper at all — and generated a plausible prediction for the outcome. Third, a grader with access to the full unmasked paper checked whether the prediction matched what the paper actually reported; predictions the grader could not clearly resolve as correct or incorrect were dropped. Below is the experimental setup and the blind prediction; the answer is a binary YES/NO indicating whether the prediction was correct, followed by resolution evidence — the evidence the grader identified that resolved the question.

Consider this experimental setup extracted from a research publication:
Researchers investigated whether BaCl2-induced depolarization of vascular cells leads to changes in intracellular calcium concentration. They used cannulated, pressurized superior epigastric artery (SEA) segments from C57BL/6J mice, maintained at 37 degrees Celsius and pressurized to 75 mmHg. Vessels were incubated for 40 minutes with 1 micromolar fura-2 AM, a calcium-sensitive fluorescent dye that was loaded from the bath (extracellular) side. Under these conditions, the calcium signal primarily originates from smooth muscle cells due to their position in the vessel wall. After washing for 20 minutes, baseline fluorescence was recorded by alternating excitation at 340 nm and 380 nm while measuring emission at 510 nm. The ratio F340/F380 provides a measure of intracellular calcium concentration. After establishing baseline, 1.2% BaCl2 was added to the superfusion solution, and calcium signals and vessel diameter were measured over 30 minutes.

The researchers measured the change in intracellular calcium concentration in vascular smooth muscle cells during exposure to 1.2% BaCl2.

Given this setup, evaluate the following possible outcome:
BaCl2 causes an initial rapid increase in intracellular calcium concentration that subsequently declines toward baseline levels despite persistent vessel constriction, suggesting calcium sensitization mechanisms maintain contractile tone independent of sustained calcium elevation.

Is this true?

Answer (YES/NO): NO